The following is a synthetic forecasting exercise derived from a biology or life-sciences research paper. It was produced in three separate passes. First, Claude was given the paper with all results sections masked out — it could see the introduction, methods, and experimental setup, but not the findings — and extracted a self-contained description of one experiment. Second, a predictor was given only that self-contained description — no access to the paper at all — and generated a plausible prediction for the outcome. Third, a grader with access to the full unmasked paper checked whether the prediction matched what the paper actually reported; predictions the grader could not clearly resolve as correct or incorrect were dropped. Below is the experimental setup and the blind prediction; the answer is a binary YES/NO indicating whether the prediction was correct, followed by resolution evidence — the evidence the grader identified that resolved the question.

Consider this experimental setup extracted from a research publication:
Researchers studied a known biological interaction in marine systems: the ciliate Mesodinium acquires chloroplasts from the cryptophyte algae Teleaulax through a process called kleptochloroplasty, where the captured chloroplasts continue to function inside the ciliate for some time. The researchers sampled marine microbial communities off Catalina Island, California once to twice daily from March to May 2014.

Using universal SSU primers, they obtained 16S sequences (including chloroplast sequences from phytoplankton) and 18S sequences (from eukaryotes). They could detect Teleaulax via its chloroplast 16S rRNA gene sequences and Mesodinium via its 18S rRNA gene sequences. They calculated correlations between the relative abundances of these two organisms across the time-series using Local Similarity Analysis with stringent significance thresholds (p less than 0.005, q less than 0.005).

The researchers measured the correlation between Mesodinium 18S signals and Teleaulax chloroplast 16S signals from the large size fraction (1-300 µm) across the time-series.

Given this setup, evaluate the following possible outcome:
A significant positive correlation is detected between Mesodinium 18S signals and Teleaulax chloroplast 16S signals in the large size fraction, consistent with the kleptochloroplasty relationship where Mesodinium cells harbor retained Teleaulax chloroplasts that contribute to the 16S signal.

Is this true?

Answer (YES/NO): YES